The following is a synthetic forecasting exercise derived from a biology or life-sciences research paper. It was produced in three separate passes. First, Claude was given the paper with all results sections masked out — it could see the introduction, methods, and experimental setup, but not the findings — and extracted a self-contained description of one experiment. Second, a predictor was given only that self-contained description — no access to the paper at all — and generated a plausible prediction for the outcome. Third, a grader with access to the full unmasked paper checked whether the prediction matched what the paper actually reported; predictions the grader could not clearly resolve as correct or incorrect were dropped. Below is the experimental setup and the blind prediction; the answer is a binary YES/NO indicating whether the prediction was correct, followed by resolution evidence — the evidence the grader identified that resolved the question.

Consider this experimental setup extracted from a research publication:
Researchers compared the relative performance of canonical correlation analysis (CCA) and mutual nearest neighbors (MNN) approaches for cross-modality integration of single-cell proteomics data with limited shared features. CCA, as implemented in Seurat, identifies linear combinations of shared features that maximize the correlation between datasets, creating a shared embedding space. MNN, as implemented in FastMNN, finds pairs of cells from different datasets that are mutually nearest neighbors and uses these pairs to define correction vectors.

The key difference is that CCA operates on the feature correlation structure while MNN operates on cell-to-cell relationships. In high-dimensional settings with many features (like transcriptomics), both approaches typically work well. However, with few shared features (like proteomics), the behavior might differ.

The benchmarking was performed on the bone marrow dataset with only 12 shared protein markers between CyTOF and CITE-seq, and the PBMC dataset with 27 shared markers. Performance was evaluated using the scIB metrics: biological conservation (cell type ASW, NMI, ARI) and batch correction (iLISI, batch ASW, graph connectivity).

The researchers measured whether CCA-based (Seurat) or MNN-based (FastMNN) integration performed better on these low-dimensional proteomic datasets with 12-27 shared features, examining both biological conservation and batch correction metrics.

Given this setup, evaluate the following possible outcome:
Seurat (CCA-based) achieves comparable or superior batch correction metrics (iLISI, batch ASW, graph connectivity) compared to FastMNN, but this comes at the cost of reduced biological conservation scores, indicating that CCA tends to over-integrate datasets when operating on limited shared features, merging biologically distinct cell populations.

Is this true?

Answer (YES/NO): NO